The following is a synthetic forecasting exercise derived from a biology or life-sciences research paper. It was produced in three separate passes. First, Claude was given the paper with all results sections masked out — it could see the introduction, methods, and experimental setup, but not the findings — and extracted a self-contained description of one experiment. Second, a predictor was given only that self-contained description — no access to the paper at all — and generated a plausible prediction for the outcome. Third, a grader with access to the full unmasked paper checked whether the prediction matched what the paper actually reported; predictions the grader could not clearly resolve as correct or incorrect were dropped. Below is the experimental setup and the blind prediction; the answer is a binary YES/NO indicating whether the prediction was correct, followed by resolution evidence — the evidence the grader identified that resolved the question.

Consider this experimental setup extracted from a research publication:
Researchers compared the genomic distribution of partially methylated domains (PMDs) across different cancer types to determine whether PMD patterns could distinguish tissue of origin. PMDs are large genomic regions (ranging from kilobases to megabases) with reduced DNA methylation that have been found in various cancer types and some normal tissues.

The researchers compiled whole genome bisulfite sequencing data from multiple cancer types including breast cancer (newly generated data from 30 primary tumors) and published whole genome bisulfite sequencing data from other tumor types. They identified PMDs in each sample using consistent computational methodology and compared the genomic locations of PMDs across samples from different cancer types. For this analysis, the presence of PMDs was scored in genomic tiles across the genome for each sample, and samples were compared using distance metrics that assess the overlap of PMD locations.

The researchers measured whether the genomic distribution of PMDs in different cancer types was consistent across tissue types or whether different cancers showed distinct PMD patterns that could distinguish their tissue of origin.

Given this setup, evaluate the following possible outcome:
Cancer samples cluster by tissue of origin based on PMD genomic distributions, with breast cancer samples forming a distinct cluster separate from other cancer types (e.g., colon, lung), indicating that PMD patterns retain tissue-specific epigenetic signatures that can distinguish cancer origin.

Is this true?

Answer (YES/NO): YES